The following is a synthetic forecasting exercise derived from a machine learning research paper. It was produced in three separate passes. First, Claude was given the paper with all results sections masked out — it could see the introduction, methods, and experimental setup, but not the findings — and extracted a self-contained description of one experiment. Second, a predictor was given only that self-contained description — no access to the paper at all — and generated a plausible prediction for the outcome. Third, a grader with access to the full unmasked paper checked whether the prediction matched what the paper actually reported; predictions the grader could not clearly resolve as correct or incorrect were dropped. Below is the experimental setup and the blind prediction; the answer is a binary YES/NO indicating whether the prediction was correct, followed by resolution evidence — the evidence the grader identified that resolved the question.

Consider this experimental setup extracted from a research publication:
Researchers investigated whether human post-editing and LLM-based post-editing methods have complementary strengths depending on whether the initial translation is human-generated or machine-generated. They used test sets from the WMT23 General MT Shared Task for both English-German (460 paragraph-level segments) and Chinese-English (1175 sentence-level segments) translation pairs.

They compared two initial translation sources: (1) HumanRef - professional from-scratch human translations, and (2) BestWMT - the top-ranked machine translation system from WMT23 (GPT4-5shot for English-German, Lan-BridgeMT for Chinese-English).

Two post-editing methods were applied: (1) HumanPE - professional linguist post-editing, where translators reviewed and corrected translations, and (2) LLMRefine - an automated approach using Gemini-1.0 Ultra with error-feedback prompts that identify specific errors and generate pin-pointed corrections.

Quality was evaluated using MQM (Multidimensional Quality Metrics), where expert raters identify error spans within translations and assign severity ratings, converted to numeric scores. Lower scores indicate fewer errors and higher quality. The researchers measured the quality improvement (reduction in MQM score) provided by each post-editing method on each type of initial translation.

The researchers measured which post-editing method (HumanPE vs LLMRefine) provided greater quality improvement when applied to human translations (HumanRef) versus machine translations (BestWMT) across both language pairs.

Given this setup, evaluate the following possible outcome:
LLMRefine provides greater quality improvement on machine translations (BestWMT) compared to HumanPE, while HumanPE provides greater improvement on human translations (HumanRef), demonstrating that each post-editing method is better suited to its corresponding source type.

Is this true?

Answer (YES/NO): NO